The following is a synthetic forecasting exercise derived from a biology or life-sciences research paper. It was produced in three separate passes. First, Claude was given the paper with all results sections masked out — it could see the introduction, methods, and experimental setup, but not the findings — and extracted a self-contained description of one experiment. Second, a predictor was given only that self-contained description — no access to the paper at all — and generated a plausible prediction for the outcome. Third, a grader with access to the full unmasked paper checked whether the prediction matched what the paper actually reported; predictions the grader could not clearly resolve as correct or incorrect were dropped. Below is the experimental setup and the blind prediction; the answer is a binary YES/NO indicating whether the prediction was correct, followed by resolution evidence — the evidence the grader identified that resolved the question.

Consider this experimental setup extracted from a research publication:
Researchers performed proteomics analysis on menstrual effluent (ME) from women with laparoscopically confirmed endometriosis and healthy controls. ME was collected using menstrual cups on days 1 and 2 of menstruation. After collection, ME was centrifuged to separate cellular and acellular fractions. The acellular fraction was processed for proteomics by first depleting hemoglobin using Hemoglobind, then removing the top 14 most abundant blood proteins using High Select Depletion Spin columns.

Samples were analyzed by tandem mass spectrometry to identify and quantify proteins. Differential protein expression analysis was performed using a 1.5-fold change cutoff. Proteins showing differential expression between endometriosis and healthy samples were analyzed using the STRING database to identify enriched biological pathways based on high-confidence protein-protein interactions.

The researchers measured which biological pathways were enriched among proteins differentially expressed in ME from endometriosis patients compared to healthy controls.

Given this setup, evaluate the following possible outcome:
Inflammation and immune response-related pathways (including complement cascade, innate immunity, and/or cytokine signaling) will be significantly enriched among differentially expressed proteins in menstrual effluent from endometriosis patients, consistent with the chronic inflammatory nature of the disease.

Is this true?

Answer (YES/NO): NO